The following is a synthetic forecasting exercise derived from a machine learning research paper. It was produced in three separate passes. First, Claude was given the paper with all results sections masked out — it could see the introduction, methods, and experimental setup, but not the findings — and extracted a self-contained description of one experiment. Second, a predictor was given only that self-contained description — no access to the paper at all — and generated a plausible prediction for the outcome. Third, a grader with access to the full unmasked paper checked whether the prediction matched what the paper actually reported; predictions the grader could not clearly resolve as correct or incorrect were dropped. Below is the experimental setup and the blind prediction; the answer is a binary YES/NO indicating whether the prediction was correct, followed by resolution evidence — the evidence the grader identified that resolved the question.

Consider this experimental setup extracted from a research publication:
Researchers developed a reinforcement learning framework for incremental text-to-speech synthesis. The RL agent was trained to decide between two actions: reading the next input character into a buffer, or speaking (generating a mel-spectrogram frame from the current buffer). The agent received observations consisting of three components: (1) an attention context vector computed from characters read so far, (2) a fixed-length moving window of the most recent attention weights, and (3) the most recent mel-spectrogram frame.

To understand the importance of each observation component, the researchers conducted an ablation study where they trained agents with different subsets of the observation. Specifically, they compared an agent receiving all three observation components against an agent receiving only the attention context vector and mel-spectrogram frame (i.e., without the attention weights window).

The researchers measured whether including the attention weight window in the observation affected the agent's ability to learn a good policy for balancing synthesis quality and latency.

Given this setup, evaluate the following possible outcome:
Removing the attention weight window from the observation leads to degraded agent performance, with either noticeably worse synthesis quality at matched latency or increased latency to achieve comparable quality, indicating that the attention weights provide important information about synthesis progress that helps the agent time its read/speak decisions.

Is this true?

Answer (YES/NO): YES